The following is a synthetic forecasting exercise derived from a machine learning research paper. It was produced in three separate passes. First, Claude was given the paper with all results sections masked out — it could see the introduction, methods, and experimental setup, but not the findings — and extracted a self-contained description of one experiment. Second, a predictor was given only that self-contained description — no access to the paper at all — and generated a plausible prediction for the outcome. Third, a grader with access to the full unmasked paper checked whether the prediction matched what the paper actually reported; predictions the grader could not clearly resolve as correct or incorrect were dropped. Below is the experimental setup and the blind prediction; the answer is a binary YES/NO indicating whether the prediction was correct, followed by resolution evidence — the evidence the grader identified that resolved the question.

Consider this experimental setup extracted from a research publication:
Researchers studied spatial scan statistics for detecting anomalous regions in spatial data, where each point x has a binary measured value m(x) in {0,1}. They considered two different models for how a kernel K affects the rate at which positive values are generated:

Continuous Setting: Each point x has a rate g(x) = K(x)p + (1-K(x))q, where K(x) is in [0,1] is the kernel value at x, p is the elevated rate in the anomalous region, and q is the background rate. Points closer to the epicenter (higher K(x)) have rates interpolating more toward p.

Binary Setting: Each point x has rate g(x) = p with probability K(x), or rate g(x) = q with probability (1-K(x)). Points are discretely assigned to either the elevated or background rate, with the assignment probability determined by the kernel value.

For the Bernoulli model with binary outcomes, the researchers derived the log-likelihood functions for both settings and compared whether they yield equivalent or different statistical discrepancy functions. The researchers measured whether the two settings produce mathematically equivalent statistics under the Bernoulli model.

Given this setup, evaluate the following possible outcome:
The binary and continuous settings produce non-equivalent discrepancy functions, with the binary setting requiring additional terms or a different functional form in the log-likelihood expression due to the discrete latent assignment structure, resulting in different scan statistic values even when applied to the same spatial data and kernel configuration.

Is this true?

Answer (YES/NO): NO